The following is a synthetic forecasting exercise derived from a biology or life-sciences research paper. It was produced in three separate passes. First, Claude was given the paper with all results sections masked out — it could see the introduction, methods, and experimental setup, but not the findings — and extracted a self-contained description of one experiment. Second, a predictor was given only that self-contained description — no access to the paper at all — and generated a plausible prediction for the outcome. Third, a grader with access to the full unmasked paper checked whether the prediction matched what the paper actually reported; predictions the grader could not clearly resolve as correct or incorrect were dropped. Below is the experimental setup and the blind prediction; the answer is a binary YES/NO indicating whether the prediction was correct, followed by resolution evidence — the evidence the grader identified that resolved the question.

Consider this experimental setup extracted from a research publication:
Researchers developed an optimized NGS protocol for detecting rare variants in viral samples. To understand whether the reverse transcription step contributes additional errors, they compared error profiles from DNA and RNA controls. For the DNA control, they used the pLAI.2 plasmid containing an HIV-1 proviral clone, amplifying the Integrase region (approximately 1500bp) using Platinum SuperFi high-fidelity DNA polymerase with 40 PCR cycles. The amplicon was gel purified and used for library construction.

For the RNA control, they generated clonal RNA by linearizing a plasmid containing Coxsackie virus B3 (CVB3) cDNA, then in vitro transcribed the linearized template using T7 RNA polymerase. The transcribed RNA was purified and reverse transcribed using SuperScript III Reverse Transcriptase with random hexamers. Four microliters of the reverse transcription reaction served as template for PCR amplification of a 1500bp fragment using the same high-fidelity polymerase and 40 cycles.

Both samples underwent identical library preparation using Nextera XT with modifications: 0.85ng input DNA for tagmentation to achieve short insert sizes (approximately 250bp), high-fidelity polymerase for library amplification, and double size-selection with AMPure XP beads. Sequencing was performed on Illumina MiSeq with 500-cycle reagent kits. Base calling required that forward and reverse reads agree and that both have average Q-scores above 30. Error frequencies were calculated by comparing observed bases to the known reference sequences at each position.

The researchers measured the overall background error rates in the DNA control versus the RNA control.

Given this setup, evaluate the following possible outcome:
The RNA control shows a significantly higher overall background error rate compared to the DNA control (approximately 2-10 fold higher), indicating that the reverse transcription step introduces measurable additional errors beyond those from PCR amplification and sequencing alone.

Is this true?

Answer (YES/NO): NO